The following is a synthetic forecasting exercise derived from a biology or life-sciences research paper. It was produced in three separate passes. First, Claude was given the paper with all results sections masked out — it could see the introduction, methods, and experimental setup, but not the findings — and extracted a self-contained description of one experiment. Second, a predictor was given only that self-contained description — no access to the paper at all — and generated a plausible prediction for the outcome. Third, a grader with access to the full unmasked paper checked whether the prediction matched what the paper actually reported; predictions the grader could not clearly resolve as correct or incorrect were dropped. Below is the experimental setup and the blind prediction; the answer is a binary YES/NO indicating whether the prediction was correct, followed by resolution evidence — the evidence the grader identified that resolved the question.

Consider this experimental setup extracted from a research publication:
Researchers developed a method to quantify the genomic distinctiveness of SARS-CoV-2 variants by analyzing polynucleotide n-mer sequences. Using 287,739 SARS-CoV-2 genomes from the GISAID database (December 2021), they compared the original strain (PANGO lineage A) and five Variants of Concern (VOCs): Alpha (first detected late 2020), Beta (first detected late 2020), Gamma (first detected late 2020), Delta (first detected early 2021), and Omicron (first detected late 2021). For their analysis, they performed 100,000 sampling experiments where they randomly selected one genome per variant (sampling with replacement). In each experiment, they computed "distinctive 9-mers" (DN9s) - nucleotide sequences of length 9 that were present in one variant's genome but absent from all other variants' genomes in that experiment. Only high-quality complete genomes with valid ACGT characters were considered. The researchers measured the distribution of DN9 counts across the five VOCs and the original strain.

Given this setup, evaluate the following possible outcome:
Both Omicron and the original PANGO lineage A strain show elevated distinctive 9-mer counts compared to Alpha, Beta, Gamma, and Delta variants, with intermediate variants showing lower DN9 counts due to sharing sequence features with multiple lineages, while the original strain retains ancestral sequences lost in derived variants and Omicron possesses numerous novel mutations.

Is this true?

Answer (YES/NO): NO